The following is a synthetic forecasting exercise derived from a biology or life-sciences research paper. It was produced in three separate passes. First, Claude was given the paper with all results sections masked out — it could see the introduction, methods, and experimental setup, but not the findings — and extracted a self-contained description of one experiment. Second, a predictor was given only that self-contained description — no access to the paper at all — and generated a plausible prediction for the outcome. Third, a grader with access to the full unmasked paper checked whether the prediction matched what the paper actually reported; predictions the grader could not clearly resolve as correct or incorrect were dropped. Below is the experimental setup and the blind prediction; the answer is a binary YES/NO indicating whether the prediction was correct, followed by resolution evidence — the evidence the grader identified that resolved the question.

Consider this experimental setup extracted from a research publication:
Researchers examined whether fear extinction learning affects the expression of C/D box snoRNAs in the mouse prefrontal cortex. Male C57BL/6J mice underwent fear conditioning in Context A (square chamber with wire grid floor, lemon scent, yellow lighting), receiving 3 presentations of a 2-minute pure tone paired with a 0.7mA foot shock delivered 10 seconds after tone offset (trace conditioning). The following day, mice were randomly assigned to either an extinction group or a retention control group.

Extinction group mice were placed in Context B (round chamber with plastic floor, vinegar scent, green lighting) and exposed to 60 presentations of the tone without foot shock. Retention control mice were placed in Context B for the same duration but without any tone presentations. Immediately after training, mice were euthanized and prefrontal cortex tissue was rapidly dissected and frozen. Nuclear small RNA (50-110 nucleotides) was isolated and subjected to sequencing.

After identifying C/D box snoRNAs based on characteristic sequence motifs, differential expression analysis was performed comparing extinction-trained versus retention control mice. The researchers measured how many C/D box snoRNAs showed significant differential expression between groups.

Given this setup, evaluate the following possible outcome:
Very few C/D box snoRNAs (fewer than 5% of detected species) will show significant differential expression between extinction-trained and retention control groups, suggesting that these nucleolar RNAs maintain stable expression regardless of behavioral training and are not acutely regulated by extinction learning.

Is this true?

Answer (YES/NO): NO